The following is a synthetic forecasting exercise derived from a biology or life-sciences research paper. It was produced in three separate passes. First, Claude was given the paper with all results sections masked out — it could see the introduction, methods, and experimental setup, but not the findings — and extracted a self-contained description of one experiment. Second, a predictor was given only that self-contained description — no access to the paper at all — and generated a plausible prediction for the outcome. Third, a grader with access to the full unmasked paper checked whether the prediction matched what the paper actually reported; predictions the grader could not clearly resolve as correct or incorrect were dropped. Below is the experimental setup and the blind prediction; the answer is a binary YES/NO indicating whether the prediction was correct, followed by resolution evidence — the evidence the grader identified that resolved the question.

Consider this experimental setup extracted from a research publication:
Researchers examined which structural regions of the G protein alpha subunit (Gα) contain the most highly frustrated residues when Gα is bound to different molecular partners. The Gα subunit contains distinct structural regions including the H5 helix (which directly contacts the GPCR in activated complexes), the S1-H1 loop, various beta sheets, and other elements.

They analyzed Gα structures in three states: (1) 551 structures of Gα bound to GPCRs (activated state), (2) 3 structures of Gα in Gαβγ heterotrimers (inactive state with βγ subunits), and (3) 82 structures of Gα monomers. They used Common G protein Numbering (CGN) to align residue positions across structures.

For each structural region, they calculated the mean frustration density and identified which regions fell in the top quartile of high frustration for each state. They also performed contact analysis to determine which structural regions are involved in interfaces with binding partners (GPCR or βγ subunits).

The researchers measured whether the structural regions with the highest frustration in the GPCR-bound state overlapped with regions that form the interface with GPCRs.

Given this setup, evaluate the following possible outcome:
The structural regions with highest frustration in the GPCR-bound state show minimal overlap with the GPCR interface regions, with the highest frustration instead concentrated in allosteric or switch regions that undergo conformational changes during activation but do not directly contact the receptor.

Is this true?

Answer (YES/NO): NO